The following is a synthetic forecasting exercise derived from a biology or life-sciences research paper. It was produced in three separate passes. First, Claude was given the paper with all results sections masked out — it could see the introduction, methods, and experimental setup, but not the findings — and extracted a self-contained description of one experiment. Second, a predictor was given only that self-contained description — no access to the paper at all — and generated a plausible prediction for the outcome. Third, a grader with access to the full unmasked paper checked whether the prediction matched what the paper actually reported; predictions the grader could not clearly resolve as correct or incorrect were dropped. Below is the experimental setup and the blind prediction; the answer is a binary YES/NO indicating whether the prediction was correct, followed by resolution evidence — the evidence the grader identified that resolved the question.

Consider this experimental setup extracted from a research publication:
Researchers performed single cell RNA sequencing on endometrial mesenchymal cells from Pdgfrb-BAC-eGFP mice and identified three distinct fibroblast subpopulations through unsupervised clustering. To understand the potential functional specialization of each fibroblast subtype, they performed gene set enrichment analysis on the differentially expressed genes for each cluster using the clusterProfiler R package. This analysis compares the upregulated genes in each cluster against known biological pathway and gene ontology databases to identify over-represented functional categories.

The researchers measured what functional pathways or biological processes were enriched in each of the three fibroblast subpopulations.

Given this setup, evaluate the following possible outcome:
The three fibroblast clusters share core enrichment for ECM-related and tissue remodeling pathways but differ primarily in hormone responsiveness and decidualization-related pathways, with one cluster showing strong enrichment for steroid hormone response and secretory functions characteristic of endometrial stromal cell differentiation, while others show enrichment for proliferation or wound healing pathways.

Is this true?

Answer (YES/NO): NO